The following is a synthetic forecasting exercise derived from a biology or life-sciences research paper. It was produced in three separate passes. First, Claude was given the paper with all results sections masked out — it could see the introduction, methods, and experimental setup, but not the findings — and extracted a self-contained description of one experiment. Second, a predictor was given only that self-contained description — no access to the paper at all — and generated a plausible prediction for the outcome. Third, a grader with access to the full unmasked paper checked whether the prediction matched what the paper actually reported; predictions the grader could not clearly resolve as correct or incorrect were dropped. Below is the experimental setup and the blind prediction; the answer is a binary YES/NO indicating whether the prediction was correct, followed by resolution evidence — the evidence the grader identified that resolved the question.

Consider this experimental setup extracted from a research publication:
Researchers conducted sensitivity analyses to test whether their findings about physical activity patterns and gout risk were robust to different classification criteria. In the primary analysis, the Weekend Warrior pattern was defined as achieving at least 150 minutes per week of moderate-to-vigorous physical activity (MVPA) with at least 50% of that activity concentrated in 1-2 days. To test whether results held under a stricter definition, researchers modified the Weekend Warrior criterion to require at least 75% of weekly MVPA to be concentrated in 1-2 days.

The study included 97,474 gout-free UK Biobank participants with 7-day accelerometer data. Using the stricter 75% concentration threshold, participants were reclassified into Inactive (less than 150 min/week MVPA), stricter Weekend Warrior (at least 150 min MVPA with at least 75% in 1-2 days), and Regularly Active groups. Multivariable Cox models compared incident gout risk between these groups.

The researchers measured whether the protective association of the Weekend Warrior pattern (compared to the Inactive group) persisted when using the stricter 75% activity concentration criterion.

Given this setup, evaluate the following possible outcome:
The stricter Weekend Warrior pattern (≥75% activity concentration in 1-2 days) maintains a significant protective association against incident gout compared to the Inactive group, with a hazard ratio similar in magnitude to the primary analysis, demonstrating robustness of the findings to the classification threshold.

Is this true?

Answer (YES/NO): YES